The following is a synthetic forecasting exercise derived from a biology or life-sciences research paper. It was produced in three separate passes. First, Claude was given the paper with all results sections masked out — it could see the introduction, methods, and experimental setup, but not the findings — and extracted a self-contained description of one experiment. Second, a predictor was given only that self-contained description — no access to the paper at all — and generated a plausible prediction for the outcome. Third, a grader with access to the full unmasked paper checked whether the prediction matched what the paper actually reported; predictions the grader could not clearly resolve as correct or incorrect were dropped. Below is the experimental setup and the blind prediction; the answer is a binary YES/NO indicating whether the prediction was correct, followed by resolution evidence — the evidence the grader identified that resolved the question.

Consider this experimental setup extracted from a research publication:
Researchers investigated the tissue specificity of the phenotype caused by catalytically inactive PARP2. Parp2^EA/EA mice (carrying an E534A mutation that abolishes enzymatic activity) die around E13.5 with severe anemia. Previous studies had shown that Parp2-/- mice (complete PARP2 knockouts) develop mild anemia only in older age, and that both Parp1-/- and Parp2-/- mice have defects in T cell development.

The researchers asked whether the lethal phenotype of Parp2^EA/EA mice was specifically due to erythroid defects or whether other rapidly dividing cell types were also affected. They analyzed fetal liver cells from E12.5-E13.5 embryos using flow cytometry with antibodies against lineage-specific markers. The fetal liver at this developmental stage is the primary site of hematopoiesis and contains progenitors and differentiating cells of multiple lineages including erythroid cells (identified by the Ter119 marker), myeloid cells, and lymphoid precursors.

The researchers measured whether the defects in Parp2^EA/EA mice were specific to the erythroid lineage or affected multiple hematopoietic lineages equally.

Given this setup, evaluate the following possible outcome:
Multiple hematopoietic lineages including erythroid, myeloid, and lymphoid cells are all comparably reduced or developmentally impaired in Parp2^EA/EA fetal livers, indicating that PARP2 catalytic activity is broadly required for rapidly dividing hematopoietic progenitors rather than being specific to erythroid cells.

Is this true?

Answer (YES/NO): NO